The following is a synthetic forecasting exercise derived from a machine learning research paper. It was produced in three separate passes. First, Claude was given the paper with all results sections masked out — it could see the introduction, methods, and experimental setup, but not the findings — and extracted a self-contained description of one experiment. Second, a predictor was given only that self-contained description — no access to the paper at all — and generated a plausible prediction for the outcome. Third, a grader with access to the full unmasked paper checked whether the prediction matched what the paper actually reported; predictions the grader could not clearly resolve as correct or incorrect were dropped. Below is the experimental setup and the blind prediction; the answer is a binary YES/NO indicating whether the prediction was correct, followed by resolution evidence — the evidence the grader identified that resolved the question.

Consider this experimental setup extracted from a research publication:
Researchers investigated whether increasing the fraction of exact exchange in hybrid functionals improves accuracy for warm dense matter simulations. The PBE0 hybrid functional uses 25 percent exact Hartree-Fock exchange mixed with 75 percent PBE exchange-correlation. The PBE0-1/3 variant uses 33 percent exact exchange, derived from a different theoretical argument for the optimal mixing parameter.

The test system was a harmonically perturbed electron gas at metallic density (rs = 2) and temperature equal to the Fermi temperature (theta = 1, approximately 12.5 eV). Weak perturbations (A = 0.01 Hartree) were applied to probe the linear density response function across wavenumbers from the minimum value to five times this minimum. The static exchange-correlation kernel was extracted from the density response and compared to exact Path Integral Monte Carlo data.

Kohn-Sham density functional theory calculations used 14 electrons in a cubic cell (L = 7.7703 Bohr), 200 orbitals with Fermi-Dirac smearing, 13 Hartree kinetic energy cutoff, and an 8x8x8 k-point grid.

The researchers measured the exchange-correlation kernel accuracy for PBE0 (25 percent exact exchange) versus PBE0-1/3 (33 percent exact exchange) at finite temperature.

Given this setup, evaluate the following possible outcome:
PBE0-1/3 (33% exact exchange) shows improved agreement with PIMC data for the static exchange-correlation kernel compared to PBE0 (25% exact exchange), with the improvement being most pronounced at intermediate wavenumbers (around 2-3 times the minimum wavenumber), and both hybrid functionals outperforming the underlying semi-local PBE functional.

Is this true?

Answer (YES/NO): NO